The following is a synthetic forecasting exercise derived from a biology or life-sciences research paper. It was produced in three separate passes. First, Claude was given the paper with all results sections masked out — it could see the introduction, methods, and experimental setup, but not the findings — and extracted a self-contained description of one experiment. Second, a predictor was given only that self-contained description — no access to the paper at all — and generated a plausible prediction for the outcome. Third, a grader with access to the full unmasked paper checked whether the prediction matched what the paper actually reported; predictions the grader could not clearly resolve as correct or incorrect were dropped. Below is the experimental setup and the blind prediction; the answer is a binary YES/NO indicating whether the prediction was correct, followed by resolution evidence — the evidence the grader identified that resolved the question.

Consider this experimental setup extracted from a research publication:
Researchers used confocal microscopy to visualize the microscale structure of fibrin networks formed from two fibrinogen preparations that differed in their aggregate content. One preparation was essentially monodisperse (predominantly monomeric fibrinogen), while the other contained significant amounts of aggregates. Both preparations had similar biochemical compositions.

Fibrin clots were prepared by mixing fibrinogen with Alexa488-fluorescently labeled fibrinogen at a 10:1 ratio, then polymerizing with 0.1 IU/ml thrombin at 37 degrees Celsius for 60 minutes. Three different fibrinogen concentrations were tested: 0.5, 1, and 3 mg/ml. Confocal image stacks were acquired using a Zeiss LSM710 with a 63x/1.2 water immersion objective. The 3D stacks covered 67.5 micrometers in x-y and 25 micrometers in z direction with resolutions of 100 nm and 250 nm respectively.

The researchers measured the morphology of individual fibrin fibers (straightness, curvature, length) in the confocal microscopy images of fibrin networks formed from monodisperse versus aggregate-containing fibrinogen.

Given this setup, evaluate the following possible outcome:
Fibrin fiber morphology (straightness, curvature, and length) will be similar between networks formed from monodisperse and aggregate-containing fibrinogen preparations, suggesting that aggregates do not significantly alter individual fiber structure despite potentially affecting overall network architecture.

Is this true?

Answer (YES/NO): NO